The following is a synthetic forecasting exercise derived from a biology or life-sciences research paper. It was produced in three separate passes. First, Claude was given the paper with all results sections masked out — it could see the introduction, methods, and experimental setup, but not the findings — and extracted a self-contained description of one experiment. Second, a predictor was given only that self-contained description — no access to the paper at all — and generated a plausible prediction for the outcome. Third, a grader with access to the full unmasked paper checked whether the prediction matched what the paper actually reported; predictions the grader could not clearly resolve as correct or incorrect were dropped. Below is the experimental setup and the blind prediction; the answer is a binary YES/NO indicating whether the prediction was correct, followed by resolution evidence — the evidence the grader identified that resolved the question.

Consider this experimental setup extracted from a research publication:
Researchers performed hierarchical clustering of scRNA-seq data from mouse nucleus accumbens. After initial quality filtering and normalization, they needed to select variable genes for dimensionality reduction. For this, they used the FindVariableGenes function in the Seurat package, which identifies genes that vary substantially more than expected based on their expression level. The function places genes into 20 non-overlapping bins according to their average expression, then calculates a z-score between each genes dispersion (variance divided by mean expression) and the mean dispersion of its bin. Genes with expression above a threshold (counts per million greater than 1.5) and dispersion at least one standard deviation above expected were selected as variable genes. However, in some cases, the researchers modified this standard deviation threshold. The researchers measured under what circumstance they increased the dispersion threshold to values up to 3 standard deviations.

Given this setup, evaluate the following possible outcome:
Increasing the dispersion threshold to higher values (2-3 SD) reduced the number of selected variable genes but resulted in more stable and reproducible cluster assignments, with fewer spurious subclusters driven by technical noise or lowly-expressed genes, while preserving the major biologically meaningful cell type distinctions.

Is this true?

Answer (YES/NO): NO